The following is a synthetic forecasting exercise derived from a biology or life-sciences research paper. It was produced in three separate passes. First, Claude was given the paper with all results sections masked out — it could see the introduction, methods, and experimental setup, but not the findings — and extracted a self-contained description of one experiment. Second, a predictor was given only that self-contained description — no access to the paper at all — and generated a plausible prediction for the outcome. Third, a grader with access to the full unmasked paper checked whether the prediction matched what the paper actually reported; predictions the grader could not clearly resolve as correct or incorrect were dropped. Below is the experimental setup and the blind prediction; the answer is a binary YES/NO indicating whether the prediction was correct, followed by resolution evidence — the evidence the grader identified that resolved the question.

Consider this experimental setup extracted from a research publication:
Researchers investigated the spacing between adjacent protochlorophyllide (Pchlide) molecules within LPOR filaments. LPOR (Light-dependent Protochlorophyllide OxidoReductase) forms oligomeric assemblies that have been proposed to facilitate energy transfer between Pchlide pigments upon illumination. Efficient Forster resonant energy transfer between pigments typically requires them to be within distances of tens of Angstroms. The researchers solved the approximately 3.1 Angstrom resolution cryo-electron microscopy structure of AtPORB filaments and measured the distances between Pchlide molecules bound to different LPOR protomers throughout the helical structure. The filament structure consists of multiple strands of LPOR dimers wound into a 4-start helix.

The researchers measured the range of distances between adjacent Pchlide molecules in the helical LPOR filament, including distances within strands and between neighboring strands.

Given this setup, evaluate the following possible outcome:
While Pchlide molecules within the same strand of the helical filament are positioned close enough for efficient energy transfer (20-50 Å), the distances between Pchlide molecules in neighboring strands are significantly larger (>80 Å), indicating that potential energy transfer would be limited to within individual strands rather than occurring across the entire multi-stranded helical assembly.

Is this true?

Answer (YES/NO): NO